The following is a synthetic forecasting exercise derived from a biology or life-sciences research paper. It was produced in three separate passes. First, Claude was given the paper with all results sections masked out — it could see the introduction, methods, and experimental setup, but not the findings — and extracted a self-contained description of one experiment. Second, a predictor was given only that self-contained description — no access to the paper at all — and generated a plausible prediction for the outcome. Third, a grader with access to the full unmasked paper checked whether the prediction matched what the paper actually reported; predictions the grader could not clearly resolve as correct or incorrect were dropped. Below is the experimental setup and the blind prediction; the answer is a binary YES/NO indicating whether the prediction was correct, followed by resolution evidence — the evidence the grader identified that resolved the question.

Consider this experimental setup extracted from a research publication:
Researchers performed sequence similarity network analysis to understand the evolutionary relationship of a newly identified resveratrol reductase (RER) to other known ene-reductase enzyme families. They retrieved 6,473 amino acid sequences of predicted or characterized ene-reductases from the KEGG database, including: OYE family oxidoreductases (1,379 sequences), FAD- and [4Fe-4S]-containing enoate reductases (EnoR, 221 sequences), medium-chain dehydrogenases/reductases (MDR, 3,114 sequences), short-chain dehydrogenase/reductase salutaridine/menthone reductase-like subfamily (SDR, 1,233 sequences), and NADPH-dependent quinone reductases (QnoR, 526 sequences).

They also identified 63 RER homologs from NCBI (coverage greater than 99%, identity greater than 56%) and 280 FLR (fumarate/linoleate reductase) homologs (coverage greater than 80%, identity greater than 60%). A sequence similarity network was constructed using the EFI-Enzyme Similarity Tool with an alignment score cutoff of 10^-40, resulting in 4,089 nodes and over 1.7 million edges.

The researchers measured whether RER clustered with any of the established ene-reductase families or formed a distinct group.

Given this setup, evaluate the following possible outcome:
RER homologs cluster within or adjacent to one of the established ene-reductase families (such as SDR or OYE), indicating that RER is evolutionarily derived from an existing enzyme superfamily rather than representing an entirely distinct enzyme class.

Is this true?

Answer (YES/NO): NO